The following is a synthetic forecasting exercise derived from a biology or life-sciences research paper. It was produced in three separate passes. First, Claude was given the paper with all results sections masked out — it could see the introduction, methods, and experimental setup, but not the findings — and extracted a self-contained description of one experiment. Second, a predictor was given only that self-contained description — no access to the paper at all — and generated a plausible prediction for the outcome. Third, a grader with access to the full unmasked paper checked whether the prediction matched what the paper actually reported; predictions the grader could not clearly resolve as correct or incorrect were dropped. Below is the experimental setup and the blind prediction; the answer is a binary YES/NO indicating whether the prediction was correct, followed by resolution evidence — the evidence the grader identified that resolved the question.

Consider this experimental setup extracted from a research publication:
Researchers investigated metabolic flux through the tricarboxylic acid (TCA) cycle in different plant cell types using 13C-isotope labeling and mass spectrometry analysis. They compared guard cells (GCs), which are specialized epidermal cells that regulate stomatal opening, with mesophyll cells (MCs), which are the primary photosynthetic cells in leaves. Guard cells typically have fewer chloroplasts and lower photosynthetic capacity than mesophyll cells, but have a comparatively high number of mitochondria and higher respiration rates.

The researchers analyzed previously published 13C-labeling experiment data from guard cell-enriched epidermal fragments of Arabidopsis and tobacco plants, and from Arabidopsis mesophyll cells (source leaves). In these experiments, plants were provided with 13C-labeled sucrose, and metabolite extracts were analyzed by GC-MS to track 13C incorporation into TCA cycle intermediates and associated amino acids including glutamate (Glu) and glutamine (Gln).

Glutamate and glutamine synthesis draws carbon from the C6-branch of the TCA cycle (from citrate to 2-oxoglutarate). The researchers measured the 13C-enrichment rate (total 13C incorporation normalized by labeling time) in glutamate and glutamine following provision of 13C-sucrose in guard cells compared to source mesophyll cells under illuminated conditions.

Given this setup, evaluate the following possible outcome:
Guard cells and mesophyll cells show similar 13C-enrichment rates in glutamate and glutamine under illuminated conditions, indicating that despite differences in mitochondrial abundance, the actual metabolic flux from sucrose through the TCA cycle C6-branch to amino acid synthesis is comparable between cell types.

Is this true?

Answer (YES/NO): NO